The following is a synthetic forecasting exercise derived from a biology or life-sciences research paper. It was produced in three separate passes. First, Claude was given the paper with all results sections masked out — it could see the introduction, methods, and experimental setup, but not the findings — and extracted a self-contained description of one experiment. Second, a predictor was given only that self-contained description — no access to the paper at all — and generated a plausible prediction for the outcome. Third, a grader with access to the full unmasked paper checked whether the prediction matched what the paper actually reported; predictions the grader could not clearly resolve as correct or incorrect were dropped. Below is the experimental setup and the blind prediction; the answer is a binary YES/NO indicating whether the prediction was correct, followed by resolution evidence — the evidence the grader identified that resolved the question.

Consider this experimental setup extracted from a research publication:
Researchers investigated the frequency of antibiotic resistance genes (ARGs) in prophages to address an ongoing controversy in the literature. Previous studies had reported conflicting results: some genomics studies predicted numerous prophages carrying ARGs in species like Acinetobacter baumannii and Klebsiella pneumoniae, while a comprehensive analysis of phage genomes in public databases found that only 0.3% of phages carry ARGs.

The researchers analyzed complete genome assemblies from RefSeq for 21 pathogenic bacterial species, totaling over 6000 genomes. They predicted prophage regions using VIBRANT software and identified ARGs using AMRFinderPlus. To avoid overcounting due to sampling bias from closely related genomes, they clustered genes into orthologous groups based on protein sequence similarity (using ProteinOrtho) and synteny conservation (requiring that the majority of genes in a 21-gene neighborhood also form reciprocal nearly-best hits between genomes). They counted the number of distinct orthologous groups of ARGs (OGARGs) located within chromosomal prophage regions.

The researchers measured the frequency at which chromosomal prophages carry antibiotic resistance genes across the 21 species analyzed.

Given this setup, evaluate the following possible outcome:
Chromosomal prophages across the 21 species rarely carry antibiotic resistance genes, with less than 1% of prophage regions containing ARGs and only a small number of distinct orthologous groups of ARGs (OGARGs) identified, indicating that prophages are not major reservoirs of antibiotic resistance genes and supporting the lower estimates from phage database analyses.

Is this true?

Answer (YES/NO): YES